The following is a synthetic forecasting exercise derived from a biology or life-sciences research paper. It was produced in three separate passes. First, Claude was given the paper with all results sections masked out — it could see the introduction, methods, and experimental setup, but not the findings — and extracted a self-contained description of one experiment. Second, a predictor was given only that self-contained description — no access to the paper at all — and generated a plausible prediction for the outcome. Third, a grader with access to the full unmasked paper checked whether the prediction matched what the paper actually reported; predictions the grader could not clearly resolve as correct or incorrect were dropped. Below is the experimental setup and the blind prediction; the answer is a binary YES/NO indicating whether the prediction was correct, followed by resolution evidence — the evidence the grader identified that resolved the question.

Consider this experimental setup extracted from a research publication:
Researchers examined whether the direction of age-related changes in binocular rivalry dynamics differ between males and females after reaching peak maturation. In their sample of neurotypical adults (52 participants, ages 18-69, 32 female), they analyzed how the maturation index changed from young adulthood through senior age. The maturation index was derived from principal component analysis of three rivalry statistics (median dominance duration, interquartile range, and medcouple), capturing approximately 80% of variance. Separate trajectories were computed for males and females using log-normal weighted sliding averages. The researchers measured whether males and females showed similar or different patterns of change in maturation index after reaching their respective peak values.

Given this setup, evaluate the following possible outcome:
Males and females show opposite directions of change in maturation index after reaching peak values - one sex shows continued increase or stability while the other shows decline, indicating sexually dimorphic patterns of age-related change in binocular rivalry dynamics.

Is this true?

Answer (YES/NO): NO